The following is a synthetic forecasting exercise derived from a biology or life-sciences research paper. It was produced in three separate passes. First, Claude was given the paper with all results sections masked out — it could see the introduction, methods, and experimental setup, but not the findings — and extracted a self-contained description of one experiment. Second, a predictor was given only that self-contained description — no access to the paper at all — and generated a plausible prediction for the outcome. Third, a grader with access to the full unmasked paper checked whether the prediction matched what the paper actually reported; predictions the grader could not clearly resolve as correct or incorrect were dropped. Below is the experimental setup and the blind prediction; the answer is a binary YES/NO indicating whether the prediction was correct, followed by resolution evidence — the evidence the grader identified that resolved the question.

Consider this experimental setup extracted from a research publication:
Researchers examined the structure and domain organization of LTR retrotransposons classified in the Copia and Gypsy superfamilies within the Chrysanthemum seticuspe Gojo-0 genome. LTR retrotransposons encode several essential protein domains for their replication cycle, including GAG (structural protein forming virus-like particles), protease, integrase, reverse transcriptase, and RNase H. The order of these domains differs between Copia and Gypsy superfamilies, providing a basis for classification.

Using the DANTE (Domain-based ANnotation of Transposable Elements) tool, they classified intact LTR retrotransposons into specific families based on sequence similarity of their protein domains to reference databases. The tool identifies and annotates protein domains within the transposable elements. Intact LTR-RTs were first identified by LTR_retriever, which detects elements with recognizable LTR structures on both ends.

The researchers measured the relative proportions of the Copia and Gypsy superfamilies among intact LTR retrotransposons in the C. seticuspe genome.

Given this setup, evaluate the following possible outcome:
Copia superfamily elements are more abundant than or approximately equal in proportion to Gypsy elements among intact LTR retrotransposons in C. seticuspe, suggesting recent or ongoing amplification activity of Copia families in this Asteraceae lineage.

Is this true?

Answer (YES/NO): YES